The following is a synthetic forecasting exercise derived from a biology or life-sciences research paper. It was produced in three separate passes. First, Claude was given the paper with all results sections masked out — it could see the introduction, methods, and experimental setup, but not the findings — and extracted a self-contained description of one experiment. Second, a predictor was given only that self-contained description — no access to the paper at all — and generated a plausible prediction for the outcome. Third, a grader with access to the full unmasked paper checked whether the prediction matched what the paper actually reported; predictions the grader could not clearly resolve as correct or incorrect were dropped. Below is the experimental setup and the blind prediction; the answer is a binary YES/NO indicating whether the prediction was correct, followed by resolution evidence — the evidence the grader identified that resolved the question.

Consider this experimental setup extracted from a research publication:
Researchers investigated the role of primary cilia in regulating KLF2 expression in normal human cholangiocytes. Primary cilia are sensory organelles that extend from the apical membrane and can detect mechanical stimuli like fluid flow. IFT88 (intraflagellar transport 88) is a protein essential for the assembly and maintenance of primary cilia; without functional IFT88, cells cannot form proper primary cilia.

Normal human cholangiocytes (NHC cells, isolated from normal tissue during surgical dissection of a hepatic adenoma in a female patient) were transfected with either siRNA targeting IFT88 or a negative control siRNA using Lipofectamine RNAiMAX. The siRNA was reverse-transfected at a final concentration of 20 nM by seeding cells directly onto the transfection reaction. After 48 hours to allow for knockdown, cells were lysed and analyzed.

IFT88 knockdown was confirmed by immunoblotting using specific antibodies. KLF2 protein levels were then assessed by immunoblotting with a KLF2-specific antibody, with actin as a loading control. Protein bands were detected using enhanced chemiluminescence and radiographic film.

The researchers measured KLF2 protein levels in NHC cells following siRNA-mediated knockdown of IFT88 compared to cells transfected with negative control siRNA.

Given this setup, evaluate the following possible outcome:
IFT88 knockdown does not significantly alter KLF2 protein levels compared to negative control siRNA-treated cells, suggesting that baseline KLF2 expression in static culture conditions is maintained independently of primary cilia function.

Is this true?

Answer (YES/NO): NO